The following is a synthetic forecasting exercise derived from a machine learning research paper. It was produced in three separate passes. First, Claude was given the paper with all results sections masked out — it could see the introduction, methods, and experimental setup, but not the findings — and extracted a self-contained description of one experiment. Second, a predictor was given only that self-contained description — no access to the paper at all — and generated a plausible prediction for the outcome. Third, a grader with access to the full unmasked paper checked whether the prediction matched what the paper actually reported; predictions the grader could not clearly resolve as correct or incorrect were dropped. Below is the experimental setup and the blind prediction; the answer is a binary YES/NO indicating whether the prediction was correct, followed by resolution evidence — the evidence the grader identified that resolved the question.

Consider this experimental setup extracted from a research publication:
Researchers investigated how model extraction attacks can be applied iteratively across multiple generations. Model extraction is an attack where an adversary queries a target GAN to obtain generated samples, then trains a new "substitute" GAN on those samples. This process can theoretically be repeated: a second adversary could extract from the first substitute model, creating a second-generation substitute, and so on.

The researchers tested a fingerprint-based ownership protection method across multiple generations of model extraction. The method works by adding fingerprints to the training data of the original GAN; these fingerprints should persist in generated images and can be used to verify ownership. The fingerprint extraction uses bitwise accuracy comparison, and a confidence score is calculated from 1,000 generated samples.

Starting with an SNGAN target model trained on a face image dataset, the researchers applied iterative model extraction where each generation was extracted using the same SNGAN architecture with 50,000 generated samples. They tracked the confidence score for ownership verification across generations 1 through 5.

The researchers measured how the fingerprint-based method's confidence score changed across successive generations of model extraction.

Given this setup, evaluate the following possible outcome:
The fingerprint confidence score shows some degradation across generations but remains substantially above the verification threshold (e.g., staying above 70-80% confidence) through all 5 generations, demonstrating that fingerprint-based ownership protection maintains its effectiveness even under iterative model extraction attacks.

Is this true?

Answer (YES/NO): NO